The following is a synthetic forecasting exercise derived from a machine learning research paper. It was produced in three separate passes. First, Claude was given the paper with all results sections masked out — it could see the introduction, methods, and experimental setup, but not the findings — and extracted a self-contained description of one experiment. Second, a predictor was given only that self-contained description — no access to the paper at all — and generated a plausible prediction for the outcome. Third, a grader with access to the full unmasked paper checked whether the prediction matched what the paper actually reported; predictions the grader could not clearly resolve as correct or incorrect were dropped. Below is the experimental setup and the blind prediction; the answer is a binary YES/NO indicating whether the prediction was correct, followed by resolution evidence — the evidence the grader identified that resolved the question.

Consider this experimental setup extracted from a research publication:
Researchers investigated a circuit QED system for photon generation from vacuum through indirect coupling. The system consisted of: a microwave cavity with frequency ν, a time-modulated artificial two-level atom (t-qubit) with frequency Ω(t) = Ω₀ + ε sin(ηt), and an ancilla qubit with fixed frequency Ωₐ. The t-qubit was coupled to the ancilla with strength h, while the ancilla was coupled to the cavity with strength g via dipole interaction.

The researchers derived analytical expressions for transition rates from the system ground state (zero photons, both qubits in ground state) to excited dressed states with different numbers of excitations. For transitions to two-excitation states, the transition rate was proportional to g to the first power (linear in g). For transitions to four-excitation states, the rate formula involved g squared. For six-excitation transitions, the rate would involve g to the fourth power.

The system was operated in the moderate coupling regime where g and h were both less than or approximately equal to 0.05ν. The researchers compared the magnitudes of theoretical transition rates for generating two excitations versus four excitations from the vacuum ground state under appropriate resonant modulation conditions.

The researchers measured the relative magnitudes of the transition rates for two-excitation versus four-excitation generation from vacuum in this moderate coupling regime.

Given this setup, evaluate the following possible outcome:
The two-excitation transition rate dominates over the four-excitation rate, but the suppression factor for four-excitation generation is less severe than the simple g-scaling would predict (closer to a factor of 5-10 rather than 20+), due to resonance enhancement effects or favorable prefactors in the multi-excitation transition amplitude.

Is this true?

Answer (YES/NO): NO